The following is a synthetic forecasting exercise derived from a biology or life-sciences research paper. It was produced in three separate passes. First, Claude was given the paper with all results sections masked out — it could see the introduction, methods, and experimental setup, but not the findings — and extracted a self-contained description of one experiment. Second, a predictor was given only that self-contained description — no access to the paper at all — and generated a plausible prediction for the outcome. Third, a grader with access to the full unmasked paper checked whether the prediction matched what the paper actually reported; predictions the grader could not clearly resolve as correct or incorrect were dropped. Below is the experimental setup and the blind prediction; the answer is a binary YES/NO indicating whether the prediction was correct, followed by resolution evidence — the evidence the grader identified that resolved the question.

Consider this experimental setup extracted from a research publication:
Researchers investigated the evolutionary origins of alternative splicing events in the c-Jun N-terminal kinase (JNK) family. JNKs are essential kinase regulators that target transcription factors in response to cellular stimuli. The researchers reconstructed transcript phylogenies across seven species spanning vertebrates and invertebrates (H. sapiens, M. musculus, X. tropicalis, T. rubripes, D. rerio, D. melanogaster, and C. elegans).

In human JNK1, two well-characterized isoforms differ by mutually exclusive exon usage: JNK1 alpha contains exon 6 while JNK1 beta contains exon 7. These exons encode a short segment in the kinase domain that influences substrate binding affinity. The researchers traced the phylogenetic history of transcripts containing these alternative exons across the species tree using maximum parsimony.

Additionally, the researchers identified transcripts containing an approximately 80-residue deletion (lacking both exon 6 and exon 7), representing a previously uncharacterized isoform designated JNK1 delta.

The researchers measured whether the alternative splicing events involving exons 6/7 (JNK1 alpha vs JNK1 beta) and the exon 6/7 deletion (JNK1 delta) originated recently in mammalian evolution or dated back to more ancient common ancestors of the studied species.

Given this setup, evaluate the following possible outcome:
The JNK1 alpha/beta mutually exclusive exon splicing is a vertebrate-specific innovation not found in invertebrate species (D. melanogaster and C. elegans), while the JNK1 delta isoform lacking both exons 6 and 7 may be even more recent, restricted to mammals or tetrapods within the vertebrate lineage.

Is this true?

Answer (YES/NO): NO